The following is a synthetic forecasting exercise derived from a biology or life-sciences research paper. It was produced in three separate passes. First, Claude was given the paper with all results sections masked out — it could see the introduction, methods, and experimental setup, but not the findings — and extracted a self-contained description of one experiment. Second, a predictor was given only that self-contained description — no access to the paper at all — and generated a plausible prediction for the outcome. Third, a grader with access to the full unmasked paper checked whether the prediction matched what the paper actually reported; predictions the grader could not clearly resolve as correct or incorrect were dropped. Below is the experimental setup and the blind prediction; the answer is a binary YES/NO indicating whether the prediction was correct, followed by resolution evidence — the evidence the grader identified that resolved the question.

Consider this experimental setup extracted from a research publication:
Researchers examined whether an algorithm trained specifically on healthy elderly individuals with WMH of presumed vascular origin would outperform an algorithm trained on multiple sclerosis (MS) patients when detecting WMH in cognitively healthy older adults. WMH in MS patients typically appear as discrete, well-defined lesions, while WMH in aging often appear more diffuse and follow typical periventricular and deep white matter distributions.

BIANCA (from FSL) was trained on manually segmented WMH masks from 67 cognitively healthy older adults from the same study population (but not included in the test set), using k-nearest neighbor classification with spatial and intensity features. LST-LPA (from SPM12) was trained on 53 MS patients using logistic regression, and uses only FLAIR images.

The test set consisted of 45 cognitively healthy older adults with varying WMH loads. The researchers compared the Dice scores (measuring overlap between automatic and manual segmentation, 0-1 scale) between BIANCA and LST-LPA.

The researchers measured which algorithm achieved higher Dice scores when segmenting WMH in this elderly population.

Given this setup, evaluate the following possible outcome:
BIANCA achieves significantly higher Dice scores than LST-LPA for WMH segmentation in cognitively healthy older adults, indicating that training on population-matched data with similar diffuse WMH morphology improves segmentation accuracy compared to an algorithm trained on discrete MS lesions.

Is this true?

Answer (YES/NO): NO